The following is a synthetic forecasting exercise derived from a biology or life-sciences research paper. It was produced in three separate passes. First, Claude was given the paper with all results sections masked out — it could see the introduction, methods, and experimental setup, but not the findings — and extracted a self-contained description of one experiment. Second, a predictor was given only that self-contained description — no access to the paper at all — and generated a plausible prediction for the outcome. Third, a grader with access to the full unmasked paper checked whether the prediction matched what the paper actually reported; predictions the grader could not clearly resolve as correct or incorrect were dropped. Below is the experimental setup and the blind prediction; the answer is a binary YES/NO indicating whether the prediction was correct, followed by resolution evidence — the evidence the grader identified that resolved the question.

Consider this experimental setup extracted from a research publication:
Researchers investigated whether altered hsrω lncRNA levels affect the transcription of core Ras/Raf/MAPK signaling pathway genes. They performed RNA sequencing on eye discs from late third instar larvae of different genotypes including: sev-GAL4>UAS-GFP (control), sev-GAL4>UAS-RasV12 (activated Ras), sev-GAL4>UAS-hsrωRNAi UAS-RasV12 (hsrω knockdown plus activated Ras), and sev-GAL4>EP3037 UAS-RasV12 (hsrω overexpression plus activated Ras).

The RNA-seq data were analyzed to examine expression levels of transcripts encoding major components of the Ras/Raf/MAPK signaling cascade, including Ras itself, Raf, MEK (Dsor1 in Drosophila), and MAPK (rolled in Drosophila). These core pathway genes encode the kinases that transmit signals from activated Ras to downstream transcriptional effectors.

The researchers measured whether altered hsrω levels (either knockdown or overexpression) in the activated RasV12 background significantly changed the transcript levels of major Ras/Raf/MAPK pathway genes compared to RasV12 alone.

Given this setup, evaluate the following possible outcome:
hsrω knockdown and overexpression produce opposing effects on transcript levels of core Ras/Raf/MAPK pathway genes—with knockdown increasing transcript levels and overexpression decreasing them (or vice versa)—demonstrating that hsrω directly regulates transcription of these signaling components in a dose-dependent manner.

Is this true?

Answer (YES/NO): NO